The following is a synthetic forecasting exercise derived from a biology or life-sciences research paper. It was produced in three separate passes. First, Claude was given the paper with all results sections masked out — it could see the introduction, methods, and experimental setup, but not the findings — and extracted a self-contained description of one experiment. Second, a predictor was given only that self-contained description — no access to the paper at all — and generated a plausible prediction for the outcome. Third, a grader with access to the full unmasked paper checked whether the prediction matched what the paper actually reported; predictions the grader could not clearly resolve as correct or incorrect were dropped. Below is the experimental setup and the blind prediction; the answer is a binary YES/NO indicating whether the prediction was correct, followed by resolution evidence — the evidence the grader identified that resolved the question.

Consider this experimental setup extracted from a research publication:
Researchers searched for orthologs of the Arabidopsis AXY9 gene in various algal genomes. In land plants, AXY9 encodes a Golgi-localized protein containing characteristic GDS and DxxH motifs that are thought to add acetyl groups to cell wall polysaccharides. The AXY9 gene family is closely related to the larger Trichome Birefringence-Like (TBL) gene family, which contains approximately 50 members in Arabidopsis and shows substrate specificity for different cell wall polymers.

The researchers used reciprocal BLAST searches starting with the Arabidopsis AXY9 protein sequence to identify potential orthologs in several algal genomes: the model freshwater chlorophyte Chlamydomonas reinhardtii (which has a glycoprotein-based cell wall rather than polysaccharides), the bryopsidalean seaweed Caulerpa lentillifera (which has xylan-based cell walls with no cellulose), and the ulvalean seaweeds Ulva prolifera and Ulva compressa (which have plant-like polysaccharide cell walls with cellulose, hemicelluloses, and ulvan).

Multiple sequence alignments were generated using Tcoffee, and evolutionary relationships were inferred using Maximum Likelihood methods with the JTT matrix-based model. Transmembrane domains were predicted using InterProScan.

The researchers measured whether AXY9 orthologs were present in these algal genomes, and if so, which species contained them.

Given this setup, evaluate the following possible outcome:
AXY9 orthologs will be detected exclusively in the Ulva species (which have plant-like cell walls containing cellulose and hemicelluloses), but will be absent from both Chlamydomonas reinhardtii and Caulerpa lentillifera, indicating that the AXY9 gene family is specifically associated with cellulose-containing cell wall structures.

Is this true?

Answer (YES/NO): YES